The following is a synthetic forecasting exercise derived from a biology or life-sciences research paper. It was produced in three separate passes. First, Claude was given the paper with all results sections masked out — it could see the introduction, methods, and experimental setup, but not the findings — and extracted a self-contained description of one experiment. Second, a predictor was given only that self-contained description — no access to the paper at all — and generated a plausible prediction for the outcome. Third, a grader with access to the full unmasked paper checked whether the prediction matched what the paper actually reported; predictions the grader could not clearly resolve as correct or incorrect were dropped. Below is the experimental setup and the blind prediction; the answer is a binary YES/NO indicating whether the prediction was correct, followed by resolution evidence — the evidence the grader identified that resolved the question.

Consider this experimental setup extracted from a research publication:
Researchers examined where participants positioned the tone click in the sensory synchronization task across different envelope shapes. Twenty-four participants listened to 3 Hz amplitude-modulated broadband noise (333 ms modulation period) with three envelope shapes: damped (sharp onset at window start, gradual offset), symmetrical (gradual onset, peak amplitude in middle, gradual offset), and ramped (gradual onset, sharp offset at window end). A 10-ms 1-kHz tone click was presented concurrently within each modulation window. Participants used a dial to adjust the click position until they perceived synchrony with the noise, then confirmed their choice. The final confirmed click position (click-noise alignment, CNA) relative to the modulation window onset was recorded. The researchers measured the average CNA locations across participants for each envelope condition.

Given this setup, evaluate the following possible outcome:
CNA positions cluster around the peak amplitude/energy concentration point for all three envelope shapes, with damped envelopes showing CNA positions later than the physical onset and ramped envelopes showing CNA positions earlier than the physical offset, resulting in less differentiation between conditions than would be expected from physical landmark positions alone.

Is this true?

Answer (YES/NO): NO